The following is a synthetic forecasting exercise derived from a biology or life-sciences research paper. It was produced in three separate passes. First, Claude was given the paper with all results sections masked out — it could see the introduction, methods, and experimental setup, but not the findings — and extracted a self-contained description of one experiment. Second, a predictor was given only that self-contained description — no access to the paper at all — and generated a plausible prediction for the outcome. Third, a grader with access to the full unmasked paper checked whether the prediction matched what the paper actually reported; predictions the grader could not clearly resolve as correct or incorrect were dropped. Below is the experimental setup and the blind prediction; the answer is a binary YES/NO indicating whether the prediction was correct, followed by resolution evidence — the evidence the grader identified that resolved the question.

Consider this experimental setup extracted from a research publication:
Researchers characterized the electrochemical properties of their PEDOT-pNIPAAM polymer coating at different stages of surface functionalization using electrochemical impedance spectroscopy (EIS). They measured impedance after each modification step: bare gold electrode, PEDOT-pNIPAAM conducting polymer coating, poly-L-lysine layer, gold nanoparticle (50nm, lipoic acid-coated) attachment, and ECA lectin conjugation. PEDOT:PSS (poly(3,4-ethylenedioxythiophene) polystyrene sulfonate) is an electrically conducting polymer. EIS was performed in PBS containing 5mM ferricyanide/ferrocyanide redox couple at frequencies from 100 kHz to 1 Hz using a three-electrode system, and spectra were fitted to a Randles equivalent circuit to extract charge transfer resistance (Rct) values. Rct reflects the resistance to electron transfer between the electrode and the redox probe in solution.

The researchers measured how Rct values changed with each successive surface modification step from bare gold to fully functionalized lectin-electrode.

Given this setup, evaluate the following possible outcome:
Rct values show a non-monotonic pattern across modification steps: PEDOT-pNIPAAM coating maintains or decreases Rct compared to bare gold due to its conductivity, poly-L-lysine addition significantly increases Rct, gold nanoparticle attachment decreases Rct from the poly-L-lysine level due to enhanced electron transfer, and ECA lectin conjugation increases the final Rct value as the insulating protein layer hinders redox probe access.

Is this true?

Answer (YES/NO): NO